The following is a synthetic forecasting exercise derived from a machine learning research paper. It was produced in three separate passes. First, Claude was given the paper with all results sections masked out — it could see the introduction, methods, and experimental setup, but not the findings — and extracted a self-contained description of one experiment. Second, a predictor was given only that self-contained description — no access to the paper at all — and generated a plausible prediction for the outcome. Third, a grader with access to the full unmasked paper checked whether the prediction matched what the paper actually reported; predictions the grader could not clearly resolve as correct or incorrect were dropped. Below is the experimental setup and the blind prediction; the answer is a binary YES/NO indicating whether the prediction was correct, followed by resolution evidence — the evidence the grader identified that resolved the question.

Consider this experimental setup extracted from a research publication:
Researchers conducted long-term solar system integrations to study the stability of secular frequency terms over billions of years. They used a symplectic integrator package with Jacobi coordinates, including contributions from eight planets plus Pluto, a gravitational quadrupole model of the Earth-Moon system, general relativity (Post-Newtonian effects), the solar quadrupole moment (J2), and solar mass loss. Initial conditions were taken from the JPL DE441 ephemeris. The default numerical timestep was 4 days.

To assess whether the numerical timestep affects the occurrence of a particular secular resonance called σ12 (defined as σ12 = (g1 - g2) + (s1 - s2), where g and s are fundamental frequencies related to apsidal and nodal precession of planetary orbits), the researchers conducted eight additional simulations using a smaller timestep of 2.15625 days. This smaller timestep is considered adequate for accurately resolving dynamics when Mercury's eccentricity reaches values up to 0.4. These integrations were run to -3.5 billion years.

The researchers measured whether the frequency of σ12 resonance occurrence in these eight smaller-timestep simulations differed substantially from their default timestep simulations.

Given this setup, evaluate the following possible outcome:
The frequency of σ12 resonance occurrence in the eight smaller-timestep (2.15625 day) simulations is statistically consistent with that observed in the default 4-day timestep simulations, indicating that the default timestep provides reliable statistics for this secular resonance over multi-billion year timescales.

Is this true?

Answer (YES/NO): YES